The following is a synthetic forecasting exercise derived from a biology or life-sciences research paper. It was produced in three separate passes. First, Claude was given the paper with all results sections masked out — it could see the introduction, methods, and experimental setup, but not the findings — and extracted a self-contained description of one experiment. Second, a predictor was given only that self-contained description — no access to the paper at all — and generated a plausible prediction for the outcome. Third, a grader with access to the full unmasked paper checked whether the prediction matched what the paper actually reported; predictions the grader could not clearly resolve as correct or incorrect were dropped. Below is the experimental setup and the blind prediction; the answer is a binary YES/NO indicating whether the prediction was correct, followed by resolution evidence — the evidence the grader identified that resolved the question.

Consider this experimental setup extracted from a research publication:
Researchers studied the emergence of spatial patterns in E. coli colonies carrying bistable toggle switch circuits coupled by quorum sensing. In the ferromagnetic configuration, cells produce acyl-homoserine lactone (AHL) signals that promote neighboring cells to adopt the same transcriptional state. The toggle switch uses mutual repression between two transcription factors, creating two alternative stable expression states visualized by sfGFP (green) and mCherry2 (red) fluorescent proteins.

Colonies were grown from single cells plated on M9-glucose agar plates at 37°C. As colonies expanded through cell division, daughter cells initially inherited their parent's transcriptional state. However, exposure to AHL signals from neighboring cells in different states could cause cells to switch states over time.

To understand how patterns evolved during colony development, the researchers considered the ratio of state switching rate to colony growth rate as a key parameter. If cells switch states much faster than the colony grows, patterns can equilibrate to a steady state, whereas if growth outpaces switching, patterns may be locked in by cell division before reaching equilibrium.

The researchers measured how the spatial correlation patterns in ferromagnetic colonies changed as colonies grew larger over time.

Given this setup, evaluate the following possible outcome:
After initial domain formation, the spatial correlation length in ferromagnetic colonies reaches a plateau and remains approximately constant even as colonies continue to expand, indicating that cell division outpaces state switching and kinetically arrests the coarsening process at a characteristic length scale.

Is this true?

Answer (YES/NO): YES